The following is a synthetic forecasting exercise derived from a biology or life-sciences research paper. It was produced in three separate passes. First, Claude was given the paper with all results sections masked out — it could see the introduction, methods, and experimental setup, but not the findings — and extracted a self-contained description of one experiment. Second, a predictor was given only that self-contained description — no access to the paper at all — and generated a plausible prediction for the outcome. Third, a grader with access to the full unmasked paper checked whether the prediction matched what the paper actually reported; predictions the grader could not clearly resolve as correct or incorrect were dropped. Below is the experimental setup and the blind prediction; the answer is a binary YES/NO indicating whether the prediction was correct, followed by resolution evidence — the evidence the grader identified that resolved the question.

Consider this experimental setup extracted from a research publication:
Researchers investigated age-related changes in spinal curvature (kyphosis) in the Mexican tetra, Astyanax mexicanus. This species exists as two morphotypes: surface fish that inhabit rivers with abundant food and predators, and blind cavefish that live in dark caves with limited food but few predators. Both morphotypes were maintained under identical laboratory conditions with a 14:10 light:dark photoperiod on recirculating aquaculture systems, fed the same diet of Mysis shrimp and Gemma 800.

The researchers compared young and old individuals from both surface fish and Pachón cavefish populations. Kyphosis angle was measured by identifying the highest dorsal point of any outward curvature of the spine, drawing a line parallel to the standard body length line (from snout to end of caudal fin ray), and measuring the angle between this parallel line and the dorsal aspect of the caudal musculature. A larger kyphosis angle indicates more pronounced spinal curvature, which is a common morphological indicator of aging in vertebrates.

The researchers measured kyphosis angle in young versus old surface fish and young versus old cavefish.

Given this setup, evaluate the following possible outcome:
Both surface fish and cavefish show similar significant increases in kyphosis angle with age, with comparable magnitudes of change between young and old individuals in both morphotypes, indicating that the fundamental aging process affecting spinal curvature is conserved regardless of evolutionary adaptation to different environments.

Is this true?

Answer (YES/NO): NO